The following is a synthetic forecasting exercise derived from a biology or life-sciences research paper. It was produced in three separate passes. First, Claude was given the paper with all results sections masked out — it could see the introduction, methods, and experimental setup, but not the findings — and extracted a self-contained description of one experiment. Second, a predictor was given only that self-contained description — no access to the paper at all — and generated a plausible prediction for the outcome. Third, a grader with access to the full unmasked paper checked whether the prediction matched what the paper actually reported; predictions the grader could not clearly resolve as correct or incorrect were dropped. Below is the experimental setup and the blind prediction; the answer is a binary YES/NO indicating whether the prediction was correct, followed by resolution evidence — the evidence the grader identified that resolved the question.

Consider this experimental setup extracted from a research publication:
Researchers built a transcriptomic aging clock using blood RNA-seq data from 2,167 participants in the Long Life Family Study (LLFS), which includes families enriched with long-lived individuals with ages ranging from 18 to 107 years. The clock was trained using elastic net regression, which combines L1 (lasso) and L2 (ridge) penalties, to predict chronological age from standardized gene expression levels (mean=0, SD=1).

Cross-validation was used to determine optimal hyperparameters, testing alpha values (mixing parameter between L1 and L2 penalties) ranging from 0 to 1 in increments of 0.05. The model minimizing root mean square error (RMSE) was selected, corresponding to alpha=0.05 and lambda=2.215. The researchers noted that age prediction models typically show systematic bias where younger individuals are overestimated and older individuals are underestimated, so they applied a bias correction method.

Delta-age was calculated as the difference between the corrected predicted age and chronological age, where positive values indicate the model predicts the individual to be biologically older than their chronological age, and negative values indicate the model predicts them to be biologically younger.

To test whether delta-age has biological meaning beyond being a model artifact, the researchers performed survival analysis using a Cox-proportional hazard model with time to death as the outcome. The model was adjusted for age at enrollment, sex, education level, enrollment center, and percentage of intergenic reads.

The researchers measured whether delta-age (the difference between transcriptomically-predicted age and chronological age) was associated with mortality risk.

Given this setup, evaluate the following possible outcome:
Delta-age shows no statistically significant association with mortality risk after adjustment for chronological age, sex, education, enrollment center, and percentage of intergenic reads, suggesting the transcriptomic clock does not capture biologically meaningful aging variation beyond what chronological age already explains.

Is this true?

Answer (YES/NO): NO